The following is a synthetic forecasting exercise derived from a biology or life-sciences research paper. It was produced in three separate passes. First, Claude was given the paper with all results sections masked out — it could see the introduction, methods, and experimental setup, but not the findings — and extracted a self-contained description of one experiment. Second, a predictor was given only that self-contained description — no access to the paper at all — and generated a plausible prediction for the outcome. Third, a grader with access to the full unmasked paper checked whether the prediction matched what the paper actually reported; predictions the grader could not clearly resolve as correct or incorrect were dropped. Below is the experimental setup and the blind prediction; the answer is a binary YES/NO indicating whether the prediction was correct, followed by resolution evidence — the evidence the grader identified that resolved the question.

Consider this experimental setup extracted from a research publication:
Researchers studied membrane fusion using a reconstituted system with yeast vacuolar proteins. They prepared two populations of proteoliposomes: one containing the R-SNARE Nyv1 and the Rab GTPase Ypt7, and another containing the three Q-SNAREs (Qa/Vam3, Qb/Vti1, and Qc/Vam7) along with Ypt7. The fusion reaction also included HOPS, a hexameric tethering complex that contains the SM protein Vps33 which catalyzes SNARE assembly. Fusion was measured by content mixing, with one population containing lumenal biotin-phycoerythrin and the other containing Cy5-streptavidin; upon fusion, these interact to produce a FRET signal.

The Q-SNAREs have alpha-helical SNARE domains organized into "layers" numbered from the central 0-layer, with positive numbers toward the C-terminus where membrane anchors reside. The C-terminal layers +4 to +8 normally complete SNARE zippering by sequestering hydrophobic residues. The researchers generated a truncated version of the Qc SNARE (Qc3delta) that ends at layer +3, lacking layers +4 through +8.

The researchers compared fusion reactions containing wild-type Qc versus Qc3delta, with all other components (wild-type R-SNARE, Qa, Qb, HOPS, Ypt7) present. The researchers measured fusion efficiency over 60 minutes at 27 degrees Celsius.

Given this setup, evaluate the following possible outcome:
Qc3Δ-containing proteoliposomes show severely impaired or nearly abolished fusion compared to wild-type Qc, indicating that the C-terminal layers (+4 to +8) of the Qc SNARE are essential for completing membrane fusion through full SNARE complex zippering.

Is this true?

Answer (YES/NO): YES